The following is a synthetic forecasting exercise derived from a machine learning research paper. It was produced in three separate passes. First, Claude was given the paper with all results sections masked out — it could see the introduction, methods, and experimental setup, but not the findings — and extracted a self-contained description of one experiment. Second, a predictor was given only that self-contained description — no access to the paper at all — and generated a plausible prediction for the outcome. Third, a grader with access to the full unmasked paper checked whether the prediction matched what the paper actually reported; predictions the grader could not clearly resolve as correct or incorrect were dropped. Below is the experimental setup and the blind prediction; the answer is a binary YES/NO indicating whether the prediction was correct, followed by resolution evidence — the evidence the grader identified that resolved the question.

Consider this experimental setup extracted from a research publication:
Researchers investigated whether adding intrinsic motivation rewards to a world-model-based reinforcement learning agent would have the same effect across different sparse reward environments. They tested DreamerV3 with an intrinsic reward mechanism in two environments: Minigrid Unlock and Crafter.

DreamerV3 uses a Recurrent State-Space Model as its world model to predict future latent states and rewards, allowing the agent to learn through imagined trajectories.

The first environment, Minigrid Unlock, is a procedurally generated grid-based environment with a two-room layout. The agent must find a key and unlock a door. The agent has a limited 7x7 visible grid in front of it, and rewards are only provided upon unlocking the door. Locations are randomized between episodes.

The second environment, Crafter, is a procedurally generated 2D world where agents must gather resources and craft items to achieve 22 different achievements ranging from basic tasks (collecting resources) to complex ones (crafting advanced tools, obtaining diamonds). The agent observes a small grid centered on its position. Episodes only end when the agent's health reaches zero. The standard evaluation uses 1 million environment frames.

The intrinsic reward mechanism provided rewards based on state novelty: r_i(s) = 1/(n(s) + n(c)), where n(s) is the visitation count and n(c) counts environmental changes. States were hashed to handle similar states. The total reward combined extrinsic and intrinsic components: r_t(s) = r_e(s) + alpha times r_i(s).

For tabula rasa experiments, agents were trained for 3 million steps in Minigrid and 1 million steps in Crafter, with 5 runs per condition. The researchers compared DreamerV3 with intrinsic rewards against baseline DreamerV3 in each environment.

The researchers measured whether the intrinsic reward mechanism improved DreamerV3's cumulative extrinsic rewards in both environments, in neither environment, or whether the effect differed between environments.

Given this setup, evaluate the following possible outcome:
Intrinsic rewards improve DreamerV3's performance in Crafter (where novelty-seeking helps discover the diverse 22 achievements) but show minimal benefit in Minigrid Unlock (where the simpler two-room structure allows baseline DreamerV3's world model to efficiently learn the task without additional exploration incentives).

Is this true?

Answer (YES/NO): NO